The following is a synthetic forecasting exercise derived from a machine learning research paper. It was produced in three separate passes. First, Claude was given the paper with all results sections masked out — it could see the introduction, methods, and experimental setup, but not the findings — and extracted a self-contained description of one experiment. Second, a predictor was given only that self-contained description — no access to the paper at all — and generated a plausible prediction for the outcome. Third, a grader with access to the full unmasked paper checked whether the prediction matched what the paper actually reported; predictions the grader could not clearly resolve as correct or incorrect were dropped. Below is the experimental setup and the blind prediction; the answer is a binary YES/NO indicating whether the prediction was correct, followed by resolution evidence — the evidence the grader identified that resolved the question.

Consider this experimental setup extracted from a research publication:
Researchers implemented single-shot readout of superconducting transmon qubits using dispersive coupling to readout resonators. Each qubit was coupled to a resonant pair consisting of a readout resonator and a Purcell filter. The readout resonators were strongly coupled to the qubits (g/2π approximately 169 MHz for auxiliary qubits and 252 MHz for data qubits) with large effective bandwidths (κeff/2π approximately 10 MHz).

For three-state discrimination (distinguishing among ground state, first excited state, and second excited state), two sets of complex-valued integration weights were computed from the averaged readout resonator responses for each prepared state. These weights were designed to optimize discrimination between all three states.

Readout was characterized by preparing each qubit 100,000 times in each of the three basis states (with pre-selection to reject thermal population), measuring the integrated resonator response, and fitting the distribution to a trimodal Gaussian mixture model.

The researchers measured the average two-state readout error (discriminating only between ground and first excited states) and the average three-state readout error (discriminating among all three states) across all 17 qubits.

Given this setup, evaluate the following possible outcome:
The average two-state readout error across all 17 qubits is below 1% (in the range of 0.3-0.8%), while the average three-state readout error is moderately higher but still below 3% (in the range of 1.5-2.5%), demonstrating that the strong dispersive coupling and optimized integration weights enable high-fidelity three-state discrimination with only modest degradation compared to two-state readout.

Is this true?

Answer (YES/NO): NO